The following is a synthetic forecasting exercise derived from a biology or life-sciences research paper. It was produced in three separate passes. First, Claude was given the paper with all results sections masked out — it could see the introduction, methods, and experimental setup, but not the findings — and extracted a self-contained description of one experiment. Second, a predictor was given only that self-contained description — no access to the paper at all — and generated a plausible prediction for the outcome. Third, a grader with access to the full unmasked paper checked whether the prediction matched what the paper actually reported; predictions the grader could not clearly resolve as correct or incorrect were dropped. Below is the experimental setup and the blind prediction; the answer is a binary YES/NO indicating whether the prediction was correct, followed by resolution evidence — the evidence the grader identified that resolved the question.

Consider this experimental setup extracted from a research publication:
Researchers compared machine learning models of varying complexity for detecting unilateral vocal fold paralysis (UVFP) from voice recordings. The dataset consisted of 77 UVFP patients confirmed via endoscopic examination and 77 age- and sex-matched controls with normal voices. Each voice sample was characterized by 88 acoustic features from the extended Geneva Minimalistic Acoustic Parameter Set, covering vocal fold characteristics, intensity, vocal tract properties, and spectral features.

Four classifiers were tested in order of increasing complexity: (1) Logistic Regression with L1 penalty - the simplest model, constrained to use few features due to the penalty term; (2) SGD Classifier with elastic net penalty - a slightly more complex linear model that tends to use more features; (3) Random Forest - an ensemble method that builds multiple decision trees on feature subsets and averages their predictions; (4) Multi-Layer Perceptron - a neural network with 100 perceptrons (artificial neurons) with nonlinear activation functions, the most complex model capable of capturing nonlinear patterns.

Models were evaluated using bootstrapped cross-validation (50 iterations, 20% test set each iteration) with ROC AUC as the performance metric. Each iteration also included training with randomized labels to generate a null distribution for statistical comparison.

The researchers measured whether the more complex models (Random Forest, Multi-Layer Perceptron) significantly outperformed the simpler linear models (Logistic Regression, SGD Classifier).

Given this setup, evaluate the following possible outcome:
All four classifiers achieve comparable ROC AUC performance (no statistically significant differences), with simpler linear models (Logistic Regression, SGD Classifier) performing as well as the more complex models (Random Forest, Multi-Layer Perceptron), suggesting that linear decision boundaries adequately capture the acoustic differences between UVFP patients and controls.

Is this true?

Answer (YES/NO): NO